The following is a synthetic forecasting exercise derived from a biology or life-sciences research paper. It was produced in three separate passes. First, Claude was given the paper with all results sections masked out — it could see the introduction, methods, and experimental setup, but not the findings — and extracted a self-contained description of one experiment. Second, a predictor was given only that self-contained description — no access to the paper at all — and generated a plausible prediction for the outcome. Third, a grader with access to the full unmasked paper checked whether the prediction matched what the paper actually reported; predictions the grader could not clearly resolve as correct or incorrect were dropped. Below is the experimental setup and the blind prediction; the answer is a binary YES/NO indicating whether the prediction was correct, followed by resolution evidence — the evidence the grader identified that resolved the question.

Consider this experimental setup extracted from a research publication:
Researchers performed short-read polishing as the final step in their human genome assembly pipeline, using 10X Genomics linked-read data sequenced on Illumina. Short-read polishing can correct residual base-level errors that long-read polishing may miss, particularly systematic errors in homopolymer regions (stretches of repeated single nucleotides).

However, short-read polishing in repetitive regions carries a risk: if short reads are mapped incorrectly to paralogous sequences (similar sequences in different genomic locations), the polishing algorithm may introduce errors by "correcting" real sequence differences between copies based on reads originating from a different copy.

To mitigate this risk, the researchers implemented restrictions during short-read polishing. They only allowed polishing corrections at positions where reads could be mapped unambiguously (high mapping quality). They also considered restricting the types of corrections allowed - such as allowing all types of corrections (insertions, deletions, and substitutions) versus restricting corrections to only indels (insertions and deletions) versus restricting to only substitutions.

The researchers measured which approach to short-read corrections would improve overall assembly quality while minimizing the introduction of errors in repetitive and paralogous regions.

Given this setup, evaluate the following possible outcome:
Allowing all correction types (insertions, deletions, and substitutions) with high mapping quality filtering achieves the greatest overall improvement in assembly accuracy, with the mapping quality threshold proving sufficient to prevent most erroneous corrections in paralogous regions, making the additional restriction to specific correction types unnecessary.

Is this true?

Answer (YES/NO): NO